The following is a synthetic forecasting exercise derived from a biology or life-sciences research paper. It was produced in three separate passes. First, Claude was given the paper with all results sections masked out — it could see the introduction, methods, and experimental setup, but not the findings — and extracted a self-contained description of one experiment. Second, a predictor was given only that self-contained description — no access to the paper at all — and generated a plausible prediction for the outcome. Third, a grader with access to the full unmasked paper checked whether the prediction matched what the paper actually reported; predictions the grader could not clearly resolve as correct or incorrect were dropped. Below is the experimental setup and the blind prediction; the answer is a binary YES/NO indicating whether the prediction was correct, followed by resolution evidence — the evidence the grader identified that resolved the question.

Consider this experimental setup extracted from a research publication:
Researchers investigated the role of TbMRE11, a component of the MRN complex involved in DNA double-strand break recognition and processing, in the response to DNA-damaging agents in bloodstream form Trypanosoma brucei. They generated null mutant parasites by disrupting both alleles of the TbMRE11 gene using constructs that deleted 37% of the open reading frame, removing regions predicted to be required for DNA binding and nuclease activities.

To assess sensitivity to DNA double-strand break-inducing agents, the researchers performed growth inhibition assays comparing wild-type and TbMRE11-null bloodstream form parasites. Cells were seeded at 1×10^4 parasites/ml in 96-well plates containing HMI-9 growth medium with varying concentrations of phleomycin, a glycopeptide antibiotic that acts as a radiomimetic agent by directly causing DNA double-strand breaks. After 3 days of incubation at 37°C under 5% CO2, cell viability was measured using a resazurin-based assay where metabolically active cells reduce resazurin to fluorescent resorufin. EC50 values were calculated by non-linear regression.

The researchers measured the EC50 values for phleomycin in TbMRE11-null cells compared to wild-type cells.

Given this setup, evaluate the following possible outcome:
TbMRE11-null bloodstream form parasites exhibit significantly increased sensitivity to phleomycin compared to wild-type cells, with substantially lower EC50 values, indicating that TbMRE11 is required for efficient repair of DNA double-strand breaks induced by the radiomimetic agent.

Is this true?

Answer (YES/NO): YES